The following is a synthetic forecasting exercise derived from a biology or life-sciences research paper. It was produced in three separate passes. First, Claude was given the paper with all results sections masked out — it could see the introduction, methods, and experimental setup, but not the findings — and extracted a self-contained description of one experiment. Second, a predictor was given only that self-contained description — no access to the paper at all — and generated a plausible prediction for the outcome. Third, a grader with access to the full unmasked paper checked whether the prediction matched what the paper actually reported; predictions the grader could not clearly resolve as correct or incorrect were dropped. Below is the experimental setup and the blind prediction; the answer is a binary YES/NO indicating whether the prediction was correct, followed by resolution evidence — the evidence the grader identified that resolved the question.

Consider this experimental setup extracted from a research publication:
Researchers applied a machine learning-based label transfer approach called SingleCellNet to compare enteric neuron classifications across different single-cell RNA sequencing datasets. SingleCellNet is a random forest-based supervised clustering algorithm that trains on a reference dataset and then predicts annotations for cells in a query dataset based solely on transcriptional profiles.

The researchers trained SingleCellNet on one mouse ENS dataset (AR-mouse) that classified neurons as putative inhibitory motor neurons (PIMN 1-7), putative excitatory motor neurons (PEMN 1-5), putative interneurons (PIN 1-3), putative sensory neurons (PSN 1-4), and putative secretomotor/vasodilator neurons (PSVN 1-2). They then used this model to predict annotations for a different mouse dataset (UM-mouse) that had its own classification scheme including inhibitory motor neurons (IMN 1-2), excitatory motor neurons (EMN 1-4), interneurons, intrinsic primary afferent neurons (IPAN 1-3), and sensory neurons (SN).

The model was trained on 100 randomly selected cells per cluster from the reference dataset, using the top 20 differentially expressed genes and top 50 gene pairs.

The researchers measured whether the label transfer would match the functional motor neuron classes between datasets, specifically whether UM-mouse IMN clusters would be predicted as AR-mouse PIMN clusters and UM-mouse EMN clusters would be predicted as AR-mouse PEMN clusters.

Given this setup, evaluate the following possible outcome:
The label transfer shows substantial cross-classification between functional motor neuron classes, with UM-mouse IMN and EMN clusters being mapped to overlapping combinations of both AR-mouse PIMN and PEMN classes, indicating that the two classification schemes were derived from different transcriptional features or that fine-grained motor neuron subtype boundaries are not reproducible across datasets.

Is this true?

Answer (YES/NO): NO